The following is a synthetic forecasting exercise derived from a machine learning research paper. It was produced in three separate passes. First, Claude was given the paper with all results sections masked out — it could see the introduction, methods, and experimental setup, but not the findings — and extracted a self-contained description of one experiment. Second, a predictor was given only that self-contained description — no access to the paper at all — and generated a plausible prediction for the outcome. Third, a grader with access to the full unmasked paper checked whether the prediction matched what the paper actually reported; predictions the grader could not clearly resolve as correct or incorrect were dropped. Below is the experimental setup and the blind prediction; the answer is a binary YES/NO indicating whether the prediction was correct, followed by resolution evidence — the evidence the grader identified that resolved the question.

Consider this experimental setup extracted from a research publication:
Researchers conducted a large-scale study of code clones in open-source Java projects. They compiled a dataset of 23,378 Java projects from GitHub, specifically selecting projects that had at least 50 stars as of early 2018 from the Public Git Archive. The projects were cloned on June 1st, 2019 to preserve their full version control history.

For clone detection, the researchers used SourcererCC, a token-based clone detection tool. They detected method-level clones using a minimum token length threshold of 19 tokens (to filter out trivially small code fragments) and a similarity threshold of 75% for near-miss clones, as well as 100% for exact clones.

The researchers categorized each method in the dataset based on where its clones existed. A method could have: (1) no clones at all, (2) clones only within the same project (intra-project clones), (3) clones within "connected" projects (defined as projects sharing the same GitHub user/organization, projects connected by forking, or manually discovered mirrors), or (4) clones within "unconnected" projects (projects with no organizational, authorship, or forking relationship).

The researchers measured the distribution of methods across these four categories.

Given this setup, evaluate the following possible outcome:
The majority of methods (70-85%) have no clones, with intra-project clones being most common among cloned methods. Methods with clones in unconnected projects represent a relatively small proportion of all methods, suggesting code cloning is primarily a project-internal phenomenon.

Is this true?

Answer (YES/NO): NO